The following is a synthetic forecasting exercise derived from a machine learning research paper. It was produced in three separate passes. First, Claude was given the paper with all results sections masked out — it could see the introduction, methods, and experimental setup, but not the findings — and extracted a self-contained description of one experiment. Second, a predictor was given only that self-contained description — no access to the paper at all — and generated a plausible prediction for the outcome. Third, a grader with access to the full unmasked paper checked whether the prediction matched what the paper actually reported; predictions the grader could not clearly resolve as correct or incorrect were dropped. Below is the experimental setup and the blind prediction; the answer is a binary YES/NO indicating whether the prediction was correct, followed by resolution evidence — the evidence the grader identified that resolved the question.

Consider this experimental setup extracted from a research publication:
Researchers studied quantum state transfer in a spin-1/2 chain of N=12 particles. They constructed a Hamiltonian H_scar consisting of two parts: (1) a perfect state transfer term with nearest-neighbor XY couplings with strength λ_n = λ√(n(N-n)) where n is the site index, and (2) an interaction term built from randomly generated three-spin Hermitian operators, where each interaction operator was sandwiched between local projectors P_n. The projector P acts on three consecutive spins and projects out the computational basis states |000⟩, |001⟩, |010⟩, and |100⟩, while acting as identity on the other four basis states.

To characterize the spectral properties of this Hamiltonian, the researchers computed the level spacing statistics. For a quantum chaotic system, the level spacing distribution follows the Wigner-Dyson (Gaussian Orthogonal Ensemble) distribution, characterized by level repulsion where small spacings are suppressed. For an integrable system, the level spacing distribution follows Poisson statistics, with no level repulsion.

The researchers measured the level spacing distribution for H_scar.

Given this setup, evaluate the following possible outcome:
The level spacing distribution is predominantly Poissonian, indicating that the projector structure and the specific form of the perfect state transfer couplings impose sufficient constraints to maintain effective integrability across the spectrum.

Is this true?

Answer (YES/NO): NO